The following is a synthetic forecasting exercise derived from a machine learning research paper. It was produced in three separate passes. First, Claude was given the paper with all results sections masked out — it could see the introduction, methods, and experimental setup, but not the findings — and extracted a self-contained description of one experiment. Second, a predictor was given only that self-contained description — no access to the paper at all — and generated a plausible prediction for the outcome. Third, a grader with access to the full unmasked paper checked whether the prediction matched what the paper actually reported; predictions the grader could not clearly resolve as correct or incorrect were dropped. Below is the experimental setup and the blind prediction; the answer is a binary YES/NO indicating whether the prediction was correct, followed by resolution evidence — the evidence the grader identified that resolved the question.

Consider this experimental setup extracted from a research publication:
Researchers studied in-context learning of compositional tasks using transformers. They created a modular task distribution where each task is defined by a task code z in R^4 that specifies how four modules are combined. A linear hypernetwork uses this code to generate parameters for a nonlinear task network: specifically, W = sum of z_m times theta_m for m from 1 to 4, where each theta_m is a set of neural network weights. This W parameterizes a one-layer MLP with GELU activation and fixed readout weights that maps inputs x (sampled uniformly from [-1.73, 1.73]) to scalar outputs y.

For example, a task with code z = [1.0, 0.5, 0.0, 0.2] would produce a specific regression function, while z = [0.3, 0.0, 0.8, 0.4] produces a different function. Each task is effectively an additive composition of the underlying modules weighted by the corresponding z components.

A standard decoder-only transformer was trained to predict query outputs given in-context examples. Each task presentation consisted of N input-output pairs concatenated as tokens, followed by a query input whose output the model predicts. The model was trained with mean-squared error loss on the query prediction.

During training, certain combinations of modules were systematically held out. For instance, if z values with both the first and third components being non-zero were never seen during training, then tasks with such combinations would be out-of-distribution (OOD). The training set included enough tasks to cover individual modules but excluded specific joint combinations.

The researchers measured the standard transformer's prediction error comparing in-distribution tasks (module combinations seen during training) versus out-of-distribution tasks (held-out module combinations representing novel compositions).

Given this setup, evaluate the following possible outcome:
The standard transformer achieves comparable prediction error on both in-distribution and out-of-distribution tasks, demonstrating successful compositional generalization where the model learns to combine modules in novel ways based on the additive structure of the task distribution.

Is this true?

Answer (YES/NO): NO